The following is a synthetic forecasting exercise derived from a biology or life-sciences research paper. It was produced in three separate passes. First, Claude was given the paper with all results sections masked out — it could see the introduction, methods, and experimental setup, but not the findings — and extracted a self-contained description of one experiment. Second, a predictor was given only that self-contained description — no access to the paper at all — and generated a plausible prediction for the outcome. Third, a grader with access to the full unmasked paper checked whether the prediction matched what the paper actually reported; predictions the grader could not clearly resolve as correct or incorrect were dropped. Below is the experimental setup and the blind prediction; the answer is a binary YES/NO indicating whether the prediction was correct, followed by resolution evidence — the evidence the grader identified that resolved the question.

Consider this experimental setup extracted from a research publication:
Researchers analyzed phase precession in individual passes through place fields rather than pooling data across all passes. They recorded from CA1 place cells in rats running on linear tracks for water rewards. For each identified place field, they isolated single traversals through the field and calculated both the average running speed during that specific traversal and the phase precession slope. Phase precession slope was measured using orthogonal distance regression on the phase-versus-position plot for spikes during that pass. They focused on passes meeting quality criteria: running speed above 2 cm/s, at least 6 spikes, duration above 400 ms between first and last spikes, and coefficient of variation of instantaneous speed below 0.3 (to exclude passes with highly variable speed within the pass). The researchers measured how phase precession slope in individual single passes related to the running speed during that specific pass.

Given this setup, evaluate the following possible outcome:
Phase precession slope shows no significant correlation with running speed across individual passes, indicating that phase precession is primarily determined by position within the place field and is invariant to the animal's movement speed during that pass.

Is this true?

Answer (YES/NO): YES